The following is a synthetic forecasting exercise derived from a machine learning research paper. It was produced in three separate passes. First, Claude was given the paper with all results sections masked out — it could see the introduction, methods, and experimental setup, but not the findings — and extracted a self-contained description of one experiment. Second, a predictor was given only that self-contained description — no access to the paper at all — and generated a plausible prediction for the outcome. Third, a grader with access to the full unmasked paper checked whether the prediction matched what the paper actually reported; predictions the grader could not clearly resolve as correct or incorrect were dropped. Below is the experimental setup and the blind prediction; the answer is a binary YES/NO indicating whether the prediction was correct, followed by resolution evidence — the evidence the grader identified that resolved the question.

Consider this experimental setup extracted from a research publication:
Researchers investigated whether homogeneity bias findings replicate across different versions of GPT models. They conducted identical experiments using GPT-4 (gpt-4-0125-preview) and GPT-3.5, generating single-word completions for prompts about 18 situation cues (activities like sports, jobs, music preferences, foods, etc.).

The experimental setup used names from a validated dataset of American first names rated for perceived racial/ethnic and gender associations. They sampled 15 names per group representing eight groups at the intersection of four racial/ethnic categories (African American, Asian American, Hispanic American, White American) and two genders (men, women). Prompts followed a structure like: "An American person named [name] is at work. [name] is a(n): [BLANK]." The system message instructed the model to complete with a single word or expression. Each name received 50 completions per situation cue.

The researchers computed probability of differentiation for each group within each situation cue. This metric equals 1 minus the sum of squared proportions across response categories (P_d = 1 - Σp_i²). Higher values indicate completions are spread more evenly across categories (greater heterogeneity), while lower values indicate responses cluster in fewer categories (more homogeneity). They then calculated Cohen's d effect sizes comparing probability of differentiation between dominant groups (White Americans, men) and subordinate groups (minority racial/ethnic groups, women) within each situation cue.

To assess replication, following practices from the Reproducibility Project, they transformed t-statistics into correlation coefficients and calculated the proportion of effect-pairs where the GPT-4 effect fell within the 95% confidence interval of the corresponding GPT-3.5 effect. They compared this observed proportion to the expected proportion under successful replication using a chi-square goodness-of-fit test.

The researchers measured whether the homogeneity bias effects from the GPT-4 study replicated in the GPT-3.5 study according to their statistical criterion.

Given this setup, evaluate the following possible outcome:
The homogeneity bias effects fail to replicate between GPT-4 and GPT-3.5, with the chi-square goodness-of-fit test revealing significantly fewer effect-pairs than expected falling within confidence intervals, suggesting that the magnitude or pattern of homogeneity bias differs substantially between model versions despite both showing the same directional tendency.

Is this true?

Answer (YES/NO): YES